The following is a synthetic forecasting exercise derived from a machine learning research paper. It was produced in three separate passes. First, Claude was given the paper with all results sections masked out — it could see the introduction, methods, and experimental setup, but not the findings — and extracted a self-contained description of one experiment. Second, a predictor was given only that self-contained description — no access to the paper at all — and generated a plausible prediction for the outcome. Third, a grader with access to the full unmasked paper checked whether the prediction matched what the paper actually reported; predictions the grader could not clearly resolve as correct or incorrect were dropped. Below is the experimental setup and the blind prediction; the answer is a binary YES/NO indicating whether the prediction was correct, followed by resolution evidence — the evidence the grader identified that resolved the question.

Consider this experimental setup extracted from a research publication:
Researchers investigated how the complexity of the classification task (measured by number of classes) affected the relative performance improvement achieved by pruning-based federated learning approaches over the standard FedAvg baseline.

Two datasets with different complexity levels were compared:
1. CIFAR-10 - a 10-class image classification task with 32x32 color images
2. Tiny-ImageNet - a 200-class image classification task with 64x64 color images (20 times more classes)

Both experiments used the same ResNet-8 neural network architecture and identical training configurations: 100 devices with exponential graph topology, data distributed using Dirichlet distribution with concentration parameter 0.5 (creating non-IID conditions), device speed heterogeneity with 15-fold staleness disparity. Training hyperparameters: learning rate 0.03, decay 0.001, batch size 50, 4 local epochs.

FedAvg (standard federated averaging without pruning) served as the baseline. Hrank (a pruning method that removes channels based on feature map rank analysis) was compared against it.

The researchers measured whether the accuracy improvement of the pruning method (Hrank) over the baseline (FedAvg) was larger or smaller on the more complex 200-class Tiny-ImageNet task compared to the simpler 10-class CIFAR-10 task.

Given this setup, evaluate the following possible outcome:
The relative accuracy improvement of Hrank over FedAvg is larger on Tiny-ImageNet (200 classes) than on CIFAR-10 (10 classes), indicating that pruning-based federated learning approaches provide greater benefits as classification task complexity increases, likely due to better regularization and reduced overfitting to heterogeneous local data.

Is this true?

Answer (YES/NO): NO